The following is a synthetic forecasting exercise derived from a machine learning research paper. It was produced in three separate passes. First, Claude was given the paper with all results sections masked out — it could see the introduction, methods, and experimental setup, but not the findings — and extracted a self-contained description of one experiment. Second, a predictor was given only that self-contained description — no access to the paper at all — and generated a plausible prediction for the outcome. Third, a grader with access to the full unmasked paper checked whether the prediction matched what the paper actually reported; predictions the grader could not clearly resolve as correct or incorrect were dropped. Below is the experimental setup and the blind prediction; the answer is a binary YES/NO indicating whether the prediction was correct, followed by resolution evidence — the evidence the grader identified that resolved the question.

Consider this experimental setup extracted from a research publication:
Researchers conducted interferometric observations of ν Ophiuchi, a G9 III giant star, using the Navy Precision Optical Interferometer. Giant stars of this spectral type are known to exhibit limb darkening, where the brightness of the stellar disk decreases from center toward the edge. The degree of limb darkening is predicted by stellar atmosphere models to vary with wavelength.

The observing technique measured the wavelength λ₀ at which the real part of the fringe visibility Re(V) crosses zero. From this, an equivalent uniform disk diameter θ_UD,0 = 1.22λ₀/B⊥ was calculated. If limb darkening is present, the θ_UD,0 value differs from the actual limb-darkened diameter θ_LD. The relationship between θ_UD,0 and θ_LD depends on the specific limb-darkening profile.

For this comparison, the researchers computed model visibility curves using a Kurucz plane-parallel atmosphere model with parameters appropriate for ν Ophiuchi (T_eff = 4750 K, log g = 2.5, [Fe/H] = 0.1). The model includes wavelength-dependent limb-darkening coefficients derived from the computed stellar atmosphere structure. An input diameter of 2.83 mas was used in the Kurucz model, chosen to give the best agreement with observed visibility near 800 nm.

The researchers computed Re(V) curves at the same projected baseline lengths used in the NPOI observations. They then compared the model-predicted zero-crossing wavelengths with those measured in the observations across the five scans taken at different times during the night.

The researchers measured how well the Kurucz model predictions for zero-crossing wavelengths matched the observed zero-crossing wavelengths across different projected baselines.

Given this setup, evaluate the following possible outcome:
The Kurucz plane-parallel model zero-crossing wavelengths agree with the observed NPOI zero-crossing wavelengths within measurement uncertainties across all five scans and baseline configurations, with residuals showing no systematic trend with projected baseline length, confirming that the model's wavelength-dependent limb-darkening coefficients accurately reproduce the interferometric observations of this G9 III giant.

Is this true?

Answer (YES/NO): NO